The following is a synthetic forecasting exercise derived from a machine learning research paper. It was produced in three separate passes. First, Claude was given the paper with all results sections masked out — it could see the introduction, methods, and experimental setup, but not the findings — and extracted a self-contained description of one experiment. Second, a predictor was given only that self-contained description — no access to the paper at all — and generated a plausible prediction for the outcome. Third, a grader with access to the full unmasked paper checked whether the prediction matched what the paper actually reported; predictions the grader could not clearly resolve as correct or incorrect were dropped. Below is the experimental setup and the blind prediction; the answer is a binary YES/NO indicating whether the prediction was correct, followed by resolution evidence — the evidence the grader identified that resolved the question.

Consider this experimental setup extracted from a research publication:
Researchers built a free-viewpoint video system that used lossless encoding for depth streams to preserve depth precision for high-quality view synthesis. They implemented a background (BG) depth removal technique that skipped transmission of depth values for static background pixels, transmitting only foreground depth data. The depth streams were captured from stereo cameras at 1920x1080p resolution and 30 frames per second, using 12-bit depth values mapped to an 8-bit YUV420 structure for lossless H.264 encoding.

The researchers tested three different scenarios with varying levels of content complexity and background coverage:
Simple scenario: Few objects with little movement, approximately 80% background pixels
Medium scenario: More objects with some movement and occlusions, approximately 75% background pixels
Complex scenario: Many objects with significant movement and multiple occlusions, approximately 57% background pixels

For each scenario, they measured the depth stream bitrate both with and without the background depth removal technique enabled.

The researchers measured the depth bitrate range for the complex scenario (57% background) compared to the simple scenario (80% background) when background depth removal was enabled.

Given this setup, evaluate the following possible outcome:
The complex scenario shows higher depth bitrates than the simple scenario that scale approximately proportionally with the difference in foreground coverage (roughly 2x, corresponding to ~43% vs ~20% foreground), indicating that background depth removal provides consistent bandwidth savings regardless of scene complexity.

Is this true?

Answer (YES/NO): NO